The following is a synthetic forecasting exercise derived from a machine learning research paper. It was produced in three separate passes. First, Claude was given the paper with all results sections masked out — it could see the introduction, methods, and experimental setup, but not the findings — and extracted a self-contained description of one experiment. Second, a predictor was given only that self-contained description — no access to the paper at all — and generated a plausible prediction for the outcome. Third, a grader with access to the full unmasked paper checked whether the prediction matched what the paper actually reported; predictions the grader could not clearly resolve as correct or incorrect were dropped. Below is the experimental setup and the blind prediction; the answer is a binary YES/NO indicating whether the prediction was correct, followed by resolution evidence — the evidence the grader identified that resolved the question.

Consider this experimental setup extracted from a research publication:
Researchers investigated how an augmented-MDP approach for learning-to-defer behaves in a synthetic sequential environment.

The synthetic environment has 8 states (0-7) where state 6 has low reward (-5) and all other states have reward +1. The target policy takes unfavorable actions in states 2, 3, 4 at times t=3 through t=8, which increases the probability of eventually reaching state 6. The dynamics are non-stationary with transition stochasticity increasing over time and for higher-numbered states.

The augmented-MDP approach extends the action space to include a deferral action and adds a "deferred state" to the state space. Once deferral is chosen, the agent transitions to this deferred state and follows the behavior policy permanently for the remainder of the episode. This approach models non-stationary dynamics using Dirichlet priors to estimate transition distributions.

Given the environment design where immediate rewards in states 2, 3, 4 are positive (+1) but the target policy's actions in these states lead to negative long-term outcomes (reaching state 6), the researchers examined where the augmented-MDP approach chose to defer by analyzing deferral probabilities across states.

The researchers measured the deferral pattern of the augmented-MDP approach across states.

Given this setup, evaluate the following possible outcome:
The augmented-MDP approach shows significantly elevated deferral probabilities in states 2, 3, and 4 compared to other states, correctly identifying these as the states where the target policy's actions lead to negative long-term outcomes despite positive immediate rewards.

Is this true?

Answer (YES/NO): NO